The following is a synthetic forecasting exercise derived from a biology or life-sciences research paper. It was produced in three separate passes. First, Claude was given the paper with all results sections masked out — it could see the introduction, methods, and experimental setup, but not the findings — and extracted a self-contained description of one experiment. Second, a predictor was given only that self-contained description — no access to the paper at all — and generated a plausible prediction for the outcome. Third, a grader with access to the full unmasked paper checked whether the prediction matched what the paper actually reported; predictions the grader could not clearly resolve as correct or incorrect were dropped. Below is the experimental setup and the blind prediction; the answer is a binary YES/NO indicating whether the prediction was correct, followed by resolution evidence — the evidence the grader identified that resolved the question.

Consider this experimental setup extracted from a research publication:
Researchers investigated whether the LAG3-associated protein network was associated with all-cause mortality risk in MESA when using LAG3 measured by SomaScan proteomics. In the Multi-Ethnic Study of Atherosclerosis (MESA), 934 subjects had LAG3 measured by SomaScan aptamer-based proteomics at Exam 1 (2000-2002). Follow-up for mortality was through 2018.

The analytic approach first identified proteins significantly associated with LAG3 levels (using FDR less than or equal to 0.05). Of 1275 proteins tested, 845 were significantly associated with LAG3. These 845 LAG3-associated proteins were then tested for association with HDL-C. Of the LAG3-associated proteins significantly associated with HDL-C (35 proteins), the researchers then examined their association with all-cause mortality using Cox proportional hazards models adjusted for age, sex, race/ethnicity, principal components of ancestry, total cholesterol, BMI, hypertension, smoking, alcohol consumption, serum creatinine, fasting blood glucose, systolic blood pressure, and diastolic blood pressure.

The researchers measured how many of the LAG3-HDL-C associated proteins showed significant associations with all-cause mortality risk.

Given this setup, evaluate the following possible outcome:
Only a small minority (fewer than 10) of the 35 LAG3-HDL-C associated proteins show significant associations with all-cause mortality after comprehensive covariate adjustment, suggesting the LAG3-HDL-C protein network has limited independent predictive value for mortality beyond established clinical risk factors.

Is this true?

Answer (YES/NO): NO